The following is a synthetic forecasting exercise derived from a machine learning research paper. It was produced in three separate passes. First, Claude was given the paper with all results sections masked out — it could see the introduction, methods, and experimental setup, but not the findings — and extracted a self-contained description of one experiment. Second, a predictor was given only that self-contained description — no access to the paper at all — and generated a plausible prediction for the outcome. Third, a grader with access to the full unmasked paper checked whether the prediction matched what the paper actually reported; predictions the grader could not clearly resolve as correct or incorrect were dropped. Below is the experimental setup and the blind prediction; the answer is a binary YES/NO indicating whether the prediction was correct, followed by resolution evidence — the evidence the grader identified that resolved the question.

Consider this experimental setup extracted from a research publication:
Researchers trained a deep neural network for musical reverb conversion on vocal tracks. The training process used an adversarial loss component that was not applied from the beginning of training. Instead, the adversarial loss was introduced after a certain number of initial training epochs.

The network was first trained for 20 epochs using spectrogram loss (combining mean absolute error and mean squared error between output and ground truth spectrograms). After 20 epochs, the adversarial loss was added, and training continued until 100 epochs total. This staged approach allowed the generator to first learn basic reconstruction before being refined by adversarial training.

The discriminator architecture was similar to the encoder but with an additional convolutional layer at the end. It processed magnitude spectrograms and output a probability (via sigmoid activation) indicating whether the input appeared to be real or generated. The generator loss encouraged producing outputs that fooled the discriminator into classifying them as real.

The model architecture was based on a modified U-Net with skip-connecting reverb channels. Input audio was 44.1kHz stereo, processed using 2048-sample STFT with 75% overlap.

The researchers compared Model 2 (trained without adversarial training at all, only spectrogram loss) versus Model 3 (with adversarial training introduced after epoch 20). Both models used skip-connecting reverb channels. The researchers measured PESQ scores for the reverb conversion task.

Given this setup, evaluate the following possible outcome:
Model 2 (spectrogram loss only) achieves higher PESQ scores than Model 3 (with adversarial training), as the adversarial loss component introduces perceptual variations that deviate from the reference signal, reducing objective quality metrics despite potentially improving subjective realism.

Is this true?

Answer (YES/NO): YES